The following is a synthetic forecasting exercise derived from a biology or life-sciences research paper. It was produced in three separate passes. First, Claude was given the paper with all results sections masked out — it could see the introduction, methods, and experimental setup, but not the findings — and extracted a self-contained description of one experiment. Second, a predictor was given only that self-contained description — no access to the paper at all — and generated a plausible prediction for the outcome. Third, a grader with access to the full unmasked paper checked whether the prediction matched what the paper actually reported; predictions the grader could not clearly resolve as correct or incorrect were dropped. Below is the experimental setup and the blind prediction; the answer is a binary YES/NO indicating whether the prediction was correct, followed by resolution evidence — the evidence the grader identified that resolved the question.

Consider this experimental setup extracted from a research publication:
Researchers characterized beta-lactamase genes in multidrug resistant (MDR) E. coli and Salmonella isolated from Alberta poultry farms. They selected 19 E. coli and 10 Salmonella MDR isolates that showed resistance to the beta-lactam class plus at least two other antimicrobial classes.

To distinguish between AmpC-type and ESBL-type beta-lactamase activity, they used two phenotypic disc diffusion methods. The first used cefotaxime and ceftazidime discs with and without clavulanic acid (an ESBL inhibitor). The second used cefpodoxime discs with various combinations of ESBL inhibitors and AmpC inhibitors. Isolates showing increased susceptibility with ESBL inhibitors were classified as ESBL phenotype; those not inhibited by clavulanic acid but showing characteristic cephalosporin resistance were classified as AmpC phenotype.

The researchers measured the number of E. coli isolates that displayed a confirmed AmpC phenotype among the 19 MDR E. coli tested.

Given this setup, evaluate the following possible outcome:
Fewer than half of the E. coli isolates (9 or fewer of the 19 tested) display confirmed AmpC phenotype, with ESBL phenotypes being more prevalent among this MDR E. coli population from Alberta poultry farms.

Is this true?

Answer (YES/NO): NO